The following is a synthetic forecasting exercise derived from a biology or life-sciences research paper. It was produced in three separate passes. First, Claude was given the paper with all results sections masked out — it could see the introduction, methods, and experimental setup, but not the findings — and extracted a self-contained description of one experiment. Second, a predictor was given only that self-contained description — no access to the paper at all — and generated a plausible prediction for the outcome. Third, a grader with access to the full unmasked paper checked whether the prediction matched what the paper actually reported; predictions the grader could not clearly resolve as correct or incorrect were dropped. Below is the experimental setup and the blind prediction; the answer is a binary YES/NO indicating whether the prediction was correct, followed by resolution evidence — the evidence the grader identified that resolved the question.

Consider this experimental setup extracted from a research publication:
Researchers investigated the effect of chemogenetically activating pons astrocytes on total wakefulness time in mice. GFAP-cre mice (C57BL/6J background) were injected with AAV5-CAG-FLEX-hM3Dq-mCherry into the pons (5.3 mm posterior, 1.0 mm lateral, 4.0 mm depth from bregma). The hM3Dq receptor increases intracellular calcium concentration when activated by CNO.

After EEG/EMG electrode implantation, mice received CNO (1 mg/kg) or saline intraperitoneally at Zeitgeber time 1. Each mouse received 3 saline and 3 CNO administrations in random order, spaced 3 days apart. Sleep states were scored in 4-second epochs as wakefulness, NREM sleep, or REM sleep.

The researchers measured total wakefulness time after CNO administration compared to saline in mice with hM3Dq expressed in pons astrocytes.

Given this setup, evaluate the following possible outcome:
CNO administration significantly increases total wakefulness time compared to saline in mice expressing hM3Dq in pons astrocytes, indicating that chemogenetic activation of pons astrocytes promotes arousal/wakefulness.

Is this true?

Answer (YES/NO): NO